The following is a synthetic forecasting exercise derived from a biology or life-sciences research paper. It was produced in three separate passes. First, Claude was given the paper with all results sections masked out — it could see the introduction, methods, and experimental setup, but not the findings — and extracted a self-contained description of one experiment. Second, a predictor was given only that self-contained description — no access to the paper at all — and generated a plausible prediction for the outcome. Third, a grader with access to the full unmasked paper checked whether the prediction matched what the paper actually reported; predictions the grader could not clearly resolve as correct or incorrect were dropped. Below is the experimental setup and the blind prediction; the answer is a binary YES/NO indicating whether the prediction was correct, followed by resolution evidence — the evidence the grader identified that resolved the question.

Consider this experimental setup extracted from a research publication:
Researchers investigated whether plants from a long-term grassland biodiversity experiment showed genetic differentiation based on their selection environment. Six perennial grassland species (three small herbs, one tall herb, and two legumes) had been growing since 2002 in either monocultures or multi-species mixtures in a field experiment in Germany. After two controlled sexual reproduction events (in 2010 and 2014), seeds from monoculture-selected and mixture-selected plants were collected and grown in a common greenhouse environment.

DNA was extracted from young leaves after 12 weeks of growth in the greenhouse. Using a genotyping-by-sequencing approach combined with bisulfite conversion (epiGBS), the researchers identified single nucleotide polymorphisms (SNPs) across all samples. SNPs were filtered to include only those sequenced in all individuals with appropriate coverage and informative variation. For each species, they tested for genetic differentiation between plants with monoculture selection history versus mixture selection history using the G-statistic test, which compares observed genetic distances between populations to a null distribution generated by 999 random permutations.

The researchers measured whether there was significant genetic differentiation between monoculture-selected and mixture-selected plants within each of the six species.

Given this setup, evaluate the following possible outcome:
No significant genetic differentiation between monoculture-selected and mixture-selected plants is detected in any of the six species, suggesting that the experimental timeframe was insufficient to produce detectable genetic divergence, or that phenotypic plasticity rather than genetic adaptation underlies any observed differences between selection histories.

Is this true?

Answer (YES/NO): NO